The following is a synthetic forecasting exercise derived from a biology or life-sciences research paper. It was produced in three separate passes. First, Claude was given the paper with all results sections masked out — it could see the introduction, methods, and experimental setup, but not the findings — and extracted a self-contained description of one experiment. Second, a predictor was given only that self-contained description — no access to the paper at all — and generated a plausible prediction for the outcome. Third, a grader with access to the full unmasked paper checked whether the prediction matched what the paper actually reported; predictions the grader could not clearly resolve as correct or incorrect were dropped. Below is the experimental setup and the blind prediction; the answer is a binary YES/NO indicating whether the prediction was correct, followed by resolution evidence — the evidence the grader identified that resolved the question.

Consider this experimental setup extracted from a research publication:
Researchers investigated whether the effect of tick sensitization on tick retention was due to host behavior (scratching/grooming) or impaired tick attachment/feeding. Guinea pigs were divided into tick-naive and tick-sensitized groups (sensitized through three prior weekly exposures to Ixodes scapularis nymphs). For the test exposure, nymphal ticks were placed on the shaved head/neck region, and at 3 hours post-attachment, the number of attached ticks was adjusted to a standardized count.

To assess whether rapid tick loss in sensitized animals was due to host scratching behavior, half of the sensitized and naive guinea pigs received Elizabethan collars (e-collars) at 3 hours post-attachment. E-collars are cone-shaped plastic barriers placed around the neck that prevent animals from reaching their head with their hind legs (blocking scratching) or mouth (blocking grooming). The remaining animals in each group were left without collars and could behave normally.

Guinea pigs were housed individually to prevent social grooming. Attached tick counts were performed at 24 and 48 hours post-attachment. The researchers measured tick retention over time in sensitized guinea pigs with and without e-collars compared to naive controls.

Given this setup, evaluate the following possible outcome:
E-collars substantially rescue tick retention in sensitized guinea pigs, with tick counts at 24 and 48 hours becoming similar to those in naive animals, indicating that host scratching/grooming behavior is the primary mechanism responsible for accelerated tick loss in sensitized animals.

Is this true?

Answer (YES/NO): YES